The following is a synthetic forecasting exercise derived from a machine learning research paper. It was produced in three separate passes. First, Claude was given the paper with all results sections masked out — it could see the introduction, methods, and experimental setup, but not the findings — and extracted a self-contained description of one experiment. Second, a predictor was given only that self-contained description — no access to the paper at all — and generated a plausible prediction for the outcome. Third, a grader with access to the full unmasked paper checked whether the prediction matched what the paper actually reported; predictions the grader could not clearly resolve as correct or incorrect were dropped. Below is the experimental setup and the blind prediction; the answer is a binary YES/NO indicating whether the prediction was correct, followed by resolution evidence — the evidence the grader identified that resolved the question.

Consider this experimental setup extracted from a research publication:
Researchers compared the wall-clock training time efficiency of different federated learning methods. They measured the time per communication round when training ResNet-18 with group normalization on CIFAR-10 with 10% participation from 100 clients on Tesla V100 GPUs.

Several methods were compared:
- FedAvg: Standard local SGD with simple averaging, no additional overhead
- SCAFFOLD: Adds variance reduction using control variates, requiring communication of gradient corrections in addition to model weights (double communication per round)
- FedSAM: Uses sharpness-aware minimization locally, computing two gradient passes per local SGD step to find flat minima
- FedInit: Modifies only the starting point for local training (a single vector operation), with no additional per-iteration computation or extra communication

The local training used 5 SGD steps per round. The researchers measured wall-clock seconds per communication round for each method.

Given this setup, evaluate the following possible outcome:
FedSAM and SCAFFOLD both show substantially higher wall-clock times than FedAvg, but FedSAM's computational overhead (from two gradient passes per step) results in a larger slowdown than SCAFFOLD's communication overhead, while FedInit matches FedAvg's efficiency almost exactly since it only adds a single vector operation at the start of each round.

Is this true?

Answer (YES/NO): YES